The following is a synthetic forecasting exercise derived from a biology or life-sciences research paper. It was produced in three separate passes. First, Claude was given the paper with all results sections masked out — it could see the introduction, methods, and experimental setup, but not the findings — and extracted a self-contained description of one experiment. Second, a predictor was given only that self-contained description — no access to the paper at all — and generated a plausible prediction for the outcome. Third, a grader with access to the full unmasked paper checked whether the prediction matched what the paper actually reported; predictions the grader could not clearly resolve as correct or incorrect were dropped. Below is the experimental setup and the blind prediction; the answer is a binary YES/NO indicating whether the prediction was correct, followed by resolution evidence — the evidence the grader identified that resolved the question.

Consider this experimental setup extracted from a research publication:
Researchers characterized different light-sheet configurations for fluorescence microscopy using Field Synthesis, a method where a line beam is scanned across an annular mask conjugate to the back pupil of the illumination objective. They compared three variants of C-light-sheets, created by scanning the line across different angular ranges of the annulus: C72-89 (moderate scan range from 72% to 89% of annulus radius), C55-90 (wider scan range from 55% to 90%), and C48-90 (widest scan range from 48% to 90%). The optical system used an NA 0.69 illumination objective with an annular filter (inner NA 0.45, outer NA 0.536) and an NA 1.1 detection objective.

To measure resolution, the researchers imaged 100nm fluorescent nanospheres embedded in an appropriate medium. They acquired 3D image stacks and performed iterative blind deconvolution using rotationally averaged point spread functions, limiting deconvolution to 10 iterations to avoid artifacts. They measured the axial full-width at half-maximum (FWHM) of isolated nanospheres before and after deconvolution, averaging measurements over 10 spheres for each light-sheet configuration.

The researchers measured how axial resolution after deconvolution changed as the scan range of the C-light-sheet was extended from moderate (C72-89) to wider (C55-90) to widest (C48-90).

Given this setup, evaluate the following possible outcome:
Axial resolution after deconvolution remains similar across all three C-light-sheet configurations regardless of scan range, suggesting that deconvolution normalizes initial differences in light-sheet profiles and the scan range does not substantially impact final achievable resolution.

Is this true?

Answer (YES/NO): YES